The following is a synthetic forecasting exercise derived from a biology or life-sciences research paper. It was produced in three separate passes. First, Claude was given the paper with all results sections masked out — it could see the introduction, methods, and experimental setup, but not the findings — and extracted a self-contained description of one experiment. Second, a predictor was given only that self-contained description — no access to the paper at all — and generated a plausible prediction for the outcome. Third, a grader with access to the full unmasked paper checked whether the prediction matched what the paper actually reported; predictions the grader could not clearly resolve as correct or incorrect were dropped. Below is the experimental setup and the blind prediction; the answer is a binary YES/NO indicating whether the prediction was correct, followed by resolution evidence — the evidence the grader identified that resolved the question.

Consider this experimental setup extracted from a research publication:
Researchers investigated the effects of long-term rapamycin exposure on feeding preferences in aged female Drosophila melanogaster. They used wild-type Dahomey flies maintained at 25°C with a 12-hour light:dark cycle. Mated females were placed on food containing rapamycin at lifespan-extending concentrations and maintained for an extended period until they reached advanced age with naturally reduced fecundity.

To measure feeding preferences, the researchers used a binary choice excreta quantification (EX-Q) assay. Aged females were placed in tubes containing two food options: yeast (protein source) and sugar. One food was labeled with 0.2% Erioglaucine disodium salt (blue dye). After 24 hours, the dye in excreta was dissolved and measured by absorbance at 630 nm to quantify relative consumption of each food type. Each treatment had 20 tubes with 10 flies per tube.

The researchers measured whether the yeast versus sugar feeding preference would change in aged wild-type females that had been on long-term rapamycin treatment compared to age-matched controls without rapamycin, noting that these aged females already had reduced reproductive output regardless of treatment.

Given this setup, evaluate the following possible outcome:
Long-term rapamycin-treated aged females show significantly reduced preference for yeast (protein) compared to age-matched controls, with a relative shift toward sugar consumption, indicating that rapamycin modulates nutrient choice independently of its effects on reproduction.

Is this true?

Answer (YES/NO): YES